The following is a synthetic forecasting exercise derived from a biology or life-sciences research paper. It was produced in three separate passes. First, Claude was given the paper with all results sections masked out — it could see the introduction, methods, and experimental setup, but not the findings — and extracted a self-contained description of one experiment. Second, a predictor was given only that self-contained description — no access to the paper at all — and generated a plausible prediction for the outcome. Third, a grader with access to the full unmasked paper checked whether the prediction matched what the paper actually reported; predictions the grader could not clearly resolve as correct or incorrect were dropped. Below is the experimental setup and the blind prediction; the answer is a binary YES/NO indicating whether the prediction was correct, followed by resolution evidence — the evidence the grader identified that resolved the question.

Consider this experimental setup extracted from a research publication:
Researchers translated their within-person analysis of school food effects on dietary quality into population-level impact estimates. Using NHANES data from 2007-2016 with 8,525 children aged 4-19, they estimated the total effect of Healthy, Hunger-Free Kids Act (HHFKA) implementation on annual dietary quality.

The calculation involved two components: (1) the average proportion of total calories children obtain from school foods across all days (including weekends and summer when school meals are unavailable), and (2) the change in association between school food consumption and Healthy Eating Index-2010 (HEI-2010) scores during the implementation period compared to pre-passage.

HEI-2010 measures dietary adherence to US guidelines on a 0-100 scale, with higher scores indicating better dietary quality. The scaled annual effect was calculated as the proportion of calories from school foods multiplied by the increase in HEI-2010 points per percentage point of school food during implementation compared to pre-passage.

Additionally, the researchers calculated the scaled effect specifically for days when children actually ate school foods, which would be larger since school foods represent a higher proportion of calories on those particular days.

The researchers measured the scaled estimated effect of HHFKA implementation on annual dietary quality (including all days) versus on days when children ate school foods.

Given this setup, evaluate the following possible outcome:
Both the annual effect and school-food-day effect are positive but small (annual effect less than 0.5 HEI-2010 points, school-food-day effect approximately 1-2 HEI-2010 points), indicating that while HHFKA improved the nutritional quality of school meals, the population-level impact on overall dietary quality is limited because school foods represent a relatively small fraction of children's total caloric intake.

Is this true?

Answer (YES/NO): NO